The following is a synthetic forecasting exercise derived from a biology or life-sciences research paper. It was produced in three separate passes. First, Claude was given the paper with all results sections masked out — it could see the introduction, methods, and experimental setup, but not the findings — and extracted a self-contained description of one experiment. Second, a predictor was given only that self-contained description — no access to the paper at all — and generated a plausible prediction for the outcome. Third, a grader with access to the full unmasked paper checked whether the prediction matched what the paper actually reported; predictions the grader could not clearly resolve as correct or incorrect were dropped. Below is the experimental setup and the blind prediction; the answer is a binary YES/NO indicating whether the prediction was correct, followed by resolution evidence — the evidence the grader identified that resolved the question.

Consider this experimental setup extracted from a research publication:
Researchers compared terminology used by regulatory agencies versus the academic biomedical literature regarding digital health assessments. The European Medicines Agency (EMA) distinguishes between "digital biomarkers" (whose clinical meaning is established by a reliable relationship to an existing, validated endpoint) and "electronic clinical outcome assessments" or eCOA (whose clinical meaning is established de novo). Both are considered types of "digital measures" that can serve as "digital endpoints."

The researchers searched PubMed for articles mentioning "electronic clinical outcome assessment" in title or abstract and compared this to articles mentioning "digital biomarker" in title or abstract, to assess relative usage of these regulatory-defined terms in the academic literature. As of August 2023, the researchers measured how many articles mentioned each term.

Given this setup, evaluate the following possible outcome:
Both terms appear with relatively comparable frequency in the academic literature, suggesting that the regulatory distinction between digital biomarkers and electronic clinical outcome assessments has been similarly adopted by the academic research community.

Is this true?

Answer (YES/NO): NO